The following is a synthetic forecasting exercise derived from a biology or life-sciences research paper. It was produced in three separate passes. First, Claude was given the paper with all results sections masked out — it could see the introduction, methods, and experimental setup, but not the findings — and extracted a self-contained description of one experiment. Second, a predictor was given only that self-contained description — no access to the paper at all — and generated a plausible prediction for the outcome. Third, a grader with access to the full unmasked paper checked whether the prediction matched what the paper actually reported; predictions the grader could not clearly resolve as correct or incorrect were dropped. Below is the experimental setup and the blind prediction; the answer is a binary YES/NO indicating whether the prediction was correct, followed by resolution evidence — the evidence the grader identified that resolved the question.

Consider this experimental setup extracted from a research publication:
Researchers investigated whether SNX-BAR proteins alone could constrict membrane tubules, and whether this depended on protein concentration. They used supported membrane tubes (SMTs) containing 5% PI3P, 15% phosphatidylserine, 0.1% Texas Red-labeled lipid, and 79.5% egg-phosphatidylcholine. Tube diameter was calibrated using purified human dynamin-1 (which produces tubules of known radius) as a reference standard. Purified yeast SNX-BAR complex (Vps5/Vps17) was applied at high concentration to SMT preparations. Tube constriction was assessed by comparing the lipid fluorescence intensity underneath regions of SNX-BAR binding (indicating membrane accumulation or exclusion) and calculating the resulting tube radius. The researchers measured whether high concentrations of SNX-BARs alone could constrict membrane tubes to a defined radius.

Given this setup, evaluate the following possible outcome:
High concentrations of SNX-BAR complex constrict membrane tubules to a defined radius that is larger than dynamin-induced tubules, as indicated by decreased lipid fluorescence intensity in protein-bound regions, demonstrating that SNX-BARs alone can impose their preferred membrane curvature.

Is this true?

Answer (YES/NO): YES